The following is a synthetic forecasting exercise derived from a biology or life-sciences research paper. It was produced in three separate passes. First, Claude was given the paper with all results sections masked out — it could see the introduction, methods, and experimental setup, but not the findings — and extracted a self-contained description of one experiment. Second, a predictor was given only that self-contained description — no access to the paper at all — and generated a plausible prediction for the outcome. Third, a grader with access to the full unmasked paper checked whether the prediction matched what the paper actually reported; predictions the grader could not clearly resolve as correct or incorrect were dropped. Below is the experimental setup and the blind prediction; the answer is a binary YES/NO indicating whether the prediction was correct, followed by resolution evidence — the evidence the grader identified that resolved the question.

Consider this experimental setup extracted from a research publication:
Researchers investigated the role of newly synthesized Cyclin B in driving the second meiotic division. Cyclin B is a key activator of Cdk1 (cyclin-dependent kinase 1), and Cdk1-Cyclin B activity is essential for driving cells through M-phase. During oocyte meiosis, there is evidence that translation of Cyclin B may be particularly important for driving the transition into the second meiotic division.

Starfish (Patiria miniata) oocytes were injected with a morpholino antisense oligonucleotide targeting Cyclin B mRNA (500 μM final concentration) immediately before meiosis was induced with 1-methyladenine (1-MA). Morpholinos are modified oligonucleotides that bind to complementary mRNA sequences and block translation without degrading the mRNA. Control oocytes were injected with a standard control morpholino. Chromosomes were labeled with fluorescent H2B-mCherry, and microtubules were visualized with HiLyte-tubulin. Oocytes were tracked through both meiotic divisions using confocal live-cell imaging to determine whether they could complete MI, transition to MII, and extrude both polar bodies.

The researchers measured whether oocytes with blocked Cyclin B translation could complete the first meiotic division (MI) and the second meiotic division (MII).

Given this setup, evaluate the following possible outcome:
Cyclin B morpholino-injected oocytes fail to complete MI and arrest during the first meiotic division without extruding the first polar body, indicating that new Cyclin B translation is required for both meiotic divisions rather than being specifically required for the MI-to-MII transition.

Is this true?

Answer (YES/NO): NO